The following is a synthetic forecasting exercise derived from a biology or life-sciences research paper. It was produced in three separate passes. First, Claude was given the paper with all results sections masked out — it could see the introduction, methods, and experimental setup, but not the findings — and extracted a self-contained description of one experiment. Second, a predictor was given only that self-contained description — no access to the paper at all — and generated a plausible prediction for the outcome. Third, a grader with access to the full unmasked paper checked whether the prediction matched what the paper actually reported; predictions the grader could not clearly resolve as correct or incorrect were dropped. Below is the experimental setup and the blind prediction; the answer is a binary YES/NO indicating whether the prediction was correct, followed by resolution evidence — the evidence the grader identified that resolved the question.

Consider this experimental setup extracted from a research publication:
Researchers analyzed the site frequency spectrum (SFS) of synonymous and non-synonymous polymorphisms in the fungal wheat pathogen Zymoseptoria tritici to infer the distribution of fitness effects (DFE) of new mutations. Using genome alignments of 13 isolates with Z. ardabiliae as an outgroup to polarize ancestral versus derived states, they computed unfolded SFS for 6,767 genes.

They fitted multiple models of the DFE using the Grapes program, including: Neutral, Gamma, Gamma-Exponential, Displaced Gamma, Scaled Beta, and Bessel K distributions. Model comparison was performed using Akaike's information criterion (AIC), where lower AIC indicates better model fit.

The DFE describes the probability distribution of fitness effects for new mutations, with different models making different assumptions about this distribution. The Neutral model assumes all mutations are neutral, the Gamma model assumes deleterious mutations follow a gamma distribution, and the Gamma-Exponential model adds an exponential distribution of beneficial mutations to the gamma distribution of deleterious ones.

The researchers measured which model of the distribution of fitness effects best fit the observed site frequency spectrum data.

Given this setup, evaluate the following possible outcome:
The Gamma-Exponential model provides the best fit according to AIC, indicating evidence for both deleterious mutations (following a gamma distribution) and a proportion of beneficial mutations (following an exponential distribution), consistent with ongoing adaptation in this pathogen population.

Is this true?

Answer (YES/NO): YES